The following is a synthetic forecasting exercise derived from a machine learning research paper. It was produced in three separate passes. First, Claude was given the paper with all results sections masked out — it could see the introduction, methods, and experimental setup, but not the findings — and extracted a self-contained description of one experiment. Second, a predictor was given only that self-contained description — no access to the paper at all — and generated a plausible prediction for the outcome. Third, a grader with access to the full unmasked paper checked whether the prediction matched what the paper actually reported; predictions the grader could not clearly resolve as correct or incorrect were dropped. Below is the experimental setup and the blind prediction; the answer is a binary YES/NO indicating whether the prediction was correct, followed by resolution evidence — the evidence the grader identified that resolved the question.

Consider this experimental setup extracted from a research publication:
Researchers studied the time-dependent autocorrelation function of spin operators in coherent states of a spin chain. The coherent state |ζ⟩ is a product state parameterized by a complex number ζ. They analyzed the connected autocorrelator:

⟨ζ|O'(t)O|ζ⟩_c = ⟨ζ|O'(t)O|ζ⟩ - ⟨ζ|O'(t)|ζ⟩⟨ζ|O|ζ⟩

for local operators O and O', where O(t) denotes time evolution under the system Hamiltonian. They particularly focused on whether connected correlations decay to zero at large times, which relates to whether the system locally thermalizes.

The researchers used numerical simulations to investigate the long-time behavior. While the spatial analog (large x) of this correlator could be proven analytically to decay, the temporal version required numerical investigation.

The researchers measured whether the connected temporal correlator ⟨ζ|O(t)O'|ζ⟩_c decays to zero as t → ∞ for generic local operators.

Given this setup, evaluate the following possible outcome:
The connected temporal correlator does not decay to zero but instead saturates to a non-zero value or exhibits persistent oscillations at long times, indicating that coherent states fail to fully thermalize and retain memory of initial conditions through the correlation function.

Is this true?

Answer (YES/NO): NO